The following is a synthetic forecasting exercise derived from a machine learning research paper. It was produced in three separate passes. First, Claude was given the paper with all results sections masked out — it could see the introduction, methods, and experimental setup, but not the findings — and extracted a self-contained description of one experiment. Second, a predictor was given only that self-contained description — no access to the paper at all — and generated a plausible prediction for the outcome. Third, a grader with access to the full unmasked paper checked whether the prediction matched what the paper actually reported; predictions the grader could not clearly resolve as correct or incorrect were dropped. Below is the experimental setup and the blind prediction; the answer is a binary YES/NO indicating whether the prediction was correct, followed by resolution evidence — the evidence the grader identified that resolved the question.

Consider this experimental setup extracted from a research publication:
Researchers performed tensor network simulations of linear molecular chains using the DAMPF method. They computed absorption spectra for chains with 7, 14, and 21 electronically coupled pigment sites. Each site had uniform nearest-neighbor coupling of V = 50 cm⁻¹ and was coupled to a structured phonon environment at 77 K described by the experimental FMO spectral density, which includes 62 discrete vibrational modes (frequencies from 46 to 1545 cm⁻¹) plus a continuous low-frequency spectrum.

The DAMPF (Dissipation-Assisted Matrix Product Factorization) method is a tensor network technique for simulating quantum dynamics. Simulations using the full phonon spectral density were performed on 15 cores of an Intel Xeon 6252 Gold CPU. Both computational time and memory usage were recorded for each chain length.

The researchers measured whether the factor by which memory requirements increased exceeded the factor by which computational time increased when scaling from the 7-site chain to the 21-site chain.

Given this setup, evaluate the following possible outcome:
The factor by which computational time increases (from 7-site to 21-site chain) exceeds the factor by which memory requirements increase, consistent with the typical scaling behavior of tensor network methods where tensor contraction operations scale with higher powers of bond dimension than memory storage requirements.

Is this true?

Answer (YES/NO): NO